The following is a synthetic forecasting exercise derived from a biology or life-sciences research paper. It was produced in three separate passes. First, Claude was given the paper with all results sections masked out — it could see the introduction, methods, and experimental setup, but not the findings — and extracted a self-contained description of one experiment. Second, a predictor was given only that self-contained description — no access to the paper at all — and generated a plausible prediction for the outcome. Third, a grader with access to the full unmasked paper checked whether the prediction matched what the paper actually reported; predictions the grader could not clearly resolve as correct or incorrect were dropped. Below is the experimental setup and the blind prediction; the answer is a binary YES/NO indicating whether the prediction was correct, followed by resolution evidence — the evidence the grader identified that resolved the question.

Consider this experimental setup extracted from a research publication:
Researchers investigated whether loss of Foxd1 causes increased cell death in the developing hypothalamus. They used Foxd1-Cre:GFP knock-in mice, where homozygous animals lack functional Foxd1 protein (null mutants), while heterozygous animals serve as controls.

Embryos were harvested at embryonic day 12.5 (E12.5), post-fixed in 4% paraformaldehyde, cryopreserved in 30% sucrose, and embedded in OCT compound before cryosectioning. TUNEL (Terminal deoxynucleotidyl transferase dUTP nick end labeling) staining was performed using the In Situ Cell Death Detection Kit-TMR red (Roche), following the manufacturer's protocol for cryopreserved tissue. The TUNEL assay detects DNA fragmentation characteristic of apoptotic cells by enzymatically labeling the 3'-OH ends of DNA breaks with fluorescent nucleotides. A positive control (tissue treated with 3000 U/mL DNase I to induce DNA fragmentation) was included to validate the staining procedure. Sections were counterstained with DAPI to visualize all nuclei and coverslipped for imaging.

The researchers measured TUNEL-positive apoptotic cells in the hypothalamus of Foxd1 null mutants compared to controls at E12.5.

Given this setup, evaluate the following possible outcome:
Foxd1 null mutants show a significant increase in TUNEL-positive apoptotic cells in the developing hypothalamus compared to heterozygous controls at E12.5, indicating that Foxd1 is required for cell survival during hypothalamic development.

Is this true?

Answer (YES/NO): NO